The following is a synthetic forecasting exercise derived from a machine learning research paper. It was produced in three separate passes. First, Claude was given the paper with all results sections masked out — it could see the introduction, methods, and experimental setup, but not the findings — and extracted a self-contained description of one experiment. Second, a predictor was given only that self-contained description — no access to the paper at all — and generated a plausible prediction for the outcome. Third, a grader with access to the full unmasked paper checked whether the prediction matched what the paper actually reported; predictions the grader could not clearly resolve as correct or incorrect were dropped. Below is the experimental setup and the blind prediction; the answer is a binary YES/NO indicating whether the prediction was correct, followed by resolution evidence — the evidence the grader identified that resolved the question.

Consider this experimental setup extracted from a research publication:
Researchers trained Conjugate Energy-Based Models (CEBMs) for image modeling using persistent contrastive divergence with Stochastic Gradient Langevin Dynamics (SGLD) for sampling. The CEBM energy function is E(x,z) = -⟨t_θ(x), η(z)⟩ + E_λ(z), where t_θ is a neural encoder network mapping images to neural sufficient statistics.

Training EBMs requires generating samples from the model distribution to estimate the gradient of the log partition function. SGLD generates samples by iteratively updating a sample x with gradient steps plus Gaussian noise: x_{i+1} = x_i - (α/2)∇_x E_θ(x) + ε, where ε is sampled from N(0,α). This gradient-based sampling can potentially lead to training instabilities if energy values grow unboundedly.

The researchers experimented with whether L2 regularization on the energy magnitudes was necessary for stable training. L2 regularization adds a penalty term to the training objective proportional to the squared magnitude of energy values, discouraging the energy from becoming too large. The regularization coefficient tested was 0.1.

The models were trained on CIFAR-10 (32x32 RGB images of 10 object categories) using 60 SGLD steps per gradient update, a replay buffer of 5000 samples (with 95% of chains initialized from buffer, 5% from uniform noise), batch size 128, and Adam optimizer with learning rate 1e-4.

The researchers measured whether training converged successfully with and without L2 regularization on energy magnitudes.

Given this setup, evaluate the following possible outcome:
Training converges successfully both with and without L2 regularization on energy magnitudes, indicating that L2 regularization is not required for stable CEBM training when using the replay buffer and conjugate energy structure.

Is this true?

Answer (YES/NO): NO